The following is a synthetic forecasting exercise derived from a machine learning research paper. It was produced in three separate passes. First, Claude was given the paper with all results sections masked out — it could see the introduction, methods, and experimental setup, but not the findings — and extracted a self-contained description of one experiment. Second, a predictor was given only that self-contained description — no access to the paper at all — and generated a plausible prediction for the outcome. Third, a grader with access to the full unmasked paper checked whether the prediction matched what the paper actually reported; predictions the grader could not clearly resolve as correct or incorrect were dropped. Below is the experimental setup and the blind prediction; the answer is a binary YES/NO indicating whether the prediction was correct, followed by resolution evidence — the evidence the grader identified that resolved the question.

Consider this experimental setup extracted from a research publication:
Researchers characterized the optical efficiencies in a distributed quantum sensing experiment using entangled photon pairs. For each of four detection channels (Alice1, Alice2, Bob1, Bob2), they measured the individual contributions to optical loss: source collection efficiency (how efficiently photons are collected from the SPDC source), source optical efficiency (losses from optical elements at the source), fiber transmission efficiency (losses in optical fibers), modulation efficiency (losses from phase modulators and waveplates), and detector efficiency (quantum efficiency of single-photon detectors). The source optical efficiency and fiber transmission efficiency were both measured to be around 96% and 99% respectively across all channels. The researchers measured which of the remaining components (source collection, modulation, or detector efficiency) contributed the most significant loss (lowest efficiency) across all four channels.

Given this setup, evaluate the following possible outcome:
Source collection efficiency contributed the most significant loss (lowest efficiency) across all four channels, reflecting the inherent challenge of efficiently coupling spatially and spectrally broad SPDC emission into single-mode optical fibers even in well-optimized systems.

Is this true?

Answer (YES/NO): NO